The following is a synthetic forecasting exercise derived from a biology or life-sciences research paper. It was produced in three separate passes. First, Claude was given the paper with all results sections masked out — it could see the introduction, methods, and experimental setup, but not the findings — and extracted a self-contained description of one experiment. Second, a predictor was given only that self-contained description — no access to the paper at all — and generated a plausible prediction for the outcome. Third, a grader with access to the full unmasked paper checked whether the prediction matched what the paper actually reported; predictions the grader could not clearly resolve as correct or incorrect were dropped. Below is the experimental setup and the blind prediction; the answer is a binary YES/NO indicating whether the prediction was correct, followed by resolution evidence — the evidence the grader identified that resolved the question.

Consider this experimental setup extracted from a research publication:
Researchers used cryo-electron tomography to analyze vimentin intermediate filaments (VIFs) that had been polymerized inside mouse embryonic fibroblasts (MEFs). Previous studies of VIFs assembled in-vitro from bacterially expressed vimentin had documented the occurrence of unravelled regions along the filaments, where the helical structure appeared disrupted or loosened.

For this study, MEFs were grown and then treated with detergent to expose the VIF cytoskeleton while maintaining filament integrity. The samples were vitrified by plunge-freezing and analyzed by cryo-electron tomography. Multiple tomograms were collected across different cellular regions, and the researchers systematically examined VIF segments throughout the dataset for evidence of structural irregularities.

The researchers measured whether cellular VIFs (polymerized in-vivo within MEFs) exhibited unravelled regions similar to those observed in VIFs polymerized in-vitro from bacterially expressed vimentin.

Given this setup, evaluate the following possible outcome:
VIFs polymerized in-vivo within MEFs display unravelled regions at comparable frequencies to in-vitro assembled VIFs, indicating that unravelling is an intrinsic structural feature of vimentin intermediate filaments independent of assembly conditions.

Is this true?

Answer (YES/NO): NO